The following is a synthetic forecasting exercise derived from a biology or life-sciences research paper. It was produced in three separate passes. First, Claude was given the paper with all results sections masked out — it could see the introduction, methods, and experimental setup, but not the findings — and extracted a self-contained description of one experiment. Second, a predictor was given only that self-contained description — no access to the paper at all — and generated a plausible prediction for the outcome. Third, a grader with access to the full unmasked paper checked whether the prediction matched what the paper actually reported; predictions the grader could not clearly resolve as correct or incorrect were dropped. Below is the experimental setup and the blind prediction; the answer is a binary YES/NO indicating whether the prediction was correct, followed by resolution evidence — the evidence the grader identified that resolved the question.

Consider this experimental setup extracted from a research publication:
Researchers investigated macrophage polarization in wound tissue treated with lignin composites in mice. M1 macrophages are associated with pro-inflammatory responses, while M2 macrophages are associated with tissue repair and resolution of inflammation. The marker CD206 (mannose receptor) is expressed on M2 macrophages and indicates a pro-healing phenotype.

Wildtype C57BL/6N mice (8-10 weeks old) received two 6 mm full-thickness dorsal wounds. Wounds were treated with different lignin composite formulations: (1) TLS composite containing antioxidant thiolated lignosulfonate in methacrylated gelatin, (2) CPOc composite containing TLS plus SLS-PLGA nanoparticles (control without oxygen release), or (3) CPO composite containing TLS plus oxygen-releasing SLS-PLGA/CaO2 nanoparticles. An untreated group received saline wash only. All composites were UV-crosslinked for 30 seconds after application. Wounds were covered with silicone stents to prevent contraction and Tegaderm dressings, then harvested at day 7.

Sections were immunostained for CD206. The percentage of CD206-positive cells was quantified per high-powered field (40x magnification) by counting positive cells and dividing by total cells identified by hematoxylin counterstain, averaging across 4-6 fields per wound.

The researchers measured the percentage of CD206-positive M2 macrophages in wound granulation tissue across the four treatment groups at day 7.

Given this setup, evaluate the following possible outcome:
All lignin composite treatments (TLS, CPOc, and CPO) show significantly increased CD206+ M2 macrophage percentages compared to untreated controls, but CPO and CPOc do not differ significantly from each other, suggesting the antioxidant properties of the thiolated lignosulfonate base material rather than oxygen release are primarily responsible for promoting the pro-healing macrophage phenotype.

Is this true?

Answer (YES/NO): NO